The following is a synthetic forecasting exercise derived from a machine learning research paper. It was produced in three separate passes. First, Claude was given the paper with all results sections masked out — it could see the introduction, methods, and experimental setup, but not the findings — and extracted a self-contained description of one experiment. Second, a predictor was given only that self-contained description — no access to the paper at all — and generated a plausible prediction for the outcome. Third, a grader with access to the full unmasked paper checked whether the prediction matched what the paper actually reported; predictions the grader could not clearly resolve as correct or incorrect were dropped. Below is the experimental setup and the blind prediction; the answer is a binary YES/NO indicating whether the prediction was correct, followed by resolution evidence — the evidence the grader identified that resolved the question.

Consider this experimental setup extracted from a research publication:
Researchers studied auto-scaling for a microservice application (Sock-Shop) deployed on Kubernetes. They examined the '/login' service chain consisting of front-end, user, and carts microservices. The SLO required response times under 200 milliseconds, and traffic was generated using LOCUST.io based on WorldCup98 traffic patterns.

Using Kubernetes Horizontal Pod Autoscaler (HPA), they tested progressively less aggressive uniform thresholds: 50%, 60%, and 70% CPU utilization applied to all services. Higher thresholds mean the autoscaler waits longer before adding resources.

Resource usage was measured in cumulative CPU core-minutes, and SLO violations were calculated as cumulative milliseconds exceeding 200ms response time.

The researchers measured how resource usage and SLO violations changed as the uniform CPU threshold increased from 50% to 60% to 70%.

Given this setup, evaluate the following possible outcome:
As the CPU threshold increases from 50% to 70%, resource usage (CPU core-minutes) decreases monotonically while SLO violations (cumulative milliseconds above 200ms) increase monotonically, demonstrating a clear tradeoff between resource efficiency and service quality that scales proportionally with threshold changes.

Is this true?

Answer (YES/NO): NO